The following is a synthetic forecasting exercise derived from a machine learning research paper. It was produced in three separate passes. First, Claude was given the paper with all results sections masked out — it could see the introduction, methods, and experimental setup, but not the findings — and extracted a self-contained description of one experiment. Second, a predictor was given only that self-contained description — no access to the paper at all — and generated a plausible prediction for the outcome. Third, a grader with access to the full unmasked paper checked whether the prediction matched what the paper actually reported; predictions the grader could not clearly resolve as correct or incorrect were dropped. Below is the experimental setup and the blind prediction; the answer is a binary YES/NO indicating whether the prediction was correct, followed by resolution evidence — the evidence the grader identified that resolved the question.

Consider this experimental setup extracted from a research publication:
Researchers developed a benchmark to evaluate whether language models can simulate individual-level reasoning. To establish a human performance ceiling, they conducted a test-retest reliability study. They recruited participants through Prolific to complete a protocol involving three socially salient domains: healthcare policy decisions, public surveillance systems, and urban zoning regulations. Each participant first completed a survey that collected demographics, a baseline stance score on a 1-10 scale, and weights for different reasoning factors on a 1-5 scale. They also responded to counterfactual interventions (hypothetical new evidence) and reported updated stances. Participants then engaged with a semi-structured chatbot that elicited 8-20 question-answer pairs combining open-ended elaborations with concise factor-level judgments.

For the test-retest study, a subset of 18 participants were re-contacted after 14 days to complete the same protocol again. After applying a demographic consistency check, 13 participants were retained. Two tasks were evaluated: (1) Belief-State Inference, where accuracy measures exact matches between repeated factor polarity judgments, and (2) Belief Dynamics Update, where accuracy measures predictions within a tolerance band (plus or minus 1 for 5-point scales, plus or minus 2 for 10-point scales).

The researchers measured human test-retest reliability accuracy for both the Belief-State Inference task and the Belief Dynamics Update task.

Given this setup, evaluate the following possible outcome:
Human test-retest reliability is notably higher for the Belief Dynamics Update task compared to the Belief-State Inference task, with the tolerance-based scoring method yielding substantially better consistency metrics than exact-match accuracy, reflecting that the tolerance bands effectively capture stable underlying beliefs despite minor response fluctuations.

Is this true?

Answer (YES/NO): NO